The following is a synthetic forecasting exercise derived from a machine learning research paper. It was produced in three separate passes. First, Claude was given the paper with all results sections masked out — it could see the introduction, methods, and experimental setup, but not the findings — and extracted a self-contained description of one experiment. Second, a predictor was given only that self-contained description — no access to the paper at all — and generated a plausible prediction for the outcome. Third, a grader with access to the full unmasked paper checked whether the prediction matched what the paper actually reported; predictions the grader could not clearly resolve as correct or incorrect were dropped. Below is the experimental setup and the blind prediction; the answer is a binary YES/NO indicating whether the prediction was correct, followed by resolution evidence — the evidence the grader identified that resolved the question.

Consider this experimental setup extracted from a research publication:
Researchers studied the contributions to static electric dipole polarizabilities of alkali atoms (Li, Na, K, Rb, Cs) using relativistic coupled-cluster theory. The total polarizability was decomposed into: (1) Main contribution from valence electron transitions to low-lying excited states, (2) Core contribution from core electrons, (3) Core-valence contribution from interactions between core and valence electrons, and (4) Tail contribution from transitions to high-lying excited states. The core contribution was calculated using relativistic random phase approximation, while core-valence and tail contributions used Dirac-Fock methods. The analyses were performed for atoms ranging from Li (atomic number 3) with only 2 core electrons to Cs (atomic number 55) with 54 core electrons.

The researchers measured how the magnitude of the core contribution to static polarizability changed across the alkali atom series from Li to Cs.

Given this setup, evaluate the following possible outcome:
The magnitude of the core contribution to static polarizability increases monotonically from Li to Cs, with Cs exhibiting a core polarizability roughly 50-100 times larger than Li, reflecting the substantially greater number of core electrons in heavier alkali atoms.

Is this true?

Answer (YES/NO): YES